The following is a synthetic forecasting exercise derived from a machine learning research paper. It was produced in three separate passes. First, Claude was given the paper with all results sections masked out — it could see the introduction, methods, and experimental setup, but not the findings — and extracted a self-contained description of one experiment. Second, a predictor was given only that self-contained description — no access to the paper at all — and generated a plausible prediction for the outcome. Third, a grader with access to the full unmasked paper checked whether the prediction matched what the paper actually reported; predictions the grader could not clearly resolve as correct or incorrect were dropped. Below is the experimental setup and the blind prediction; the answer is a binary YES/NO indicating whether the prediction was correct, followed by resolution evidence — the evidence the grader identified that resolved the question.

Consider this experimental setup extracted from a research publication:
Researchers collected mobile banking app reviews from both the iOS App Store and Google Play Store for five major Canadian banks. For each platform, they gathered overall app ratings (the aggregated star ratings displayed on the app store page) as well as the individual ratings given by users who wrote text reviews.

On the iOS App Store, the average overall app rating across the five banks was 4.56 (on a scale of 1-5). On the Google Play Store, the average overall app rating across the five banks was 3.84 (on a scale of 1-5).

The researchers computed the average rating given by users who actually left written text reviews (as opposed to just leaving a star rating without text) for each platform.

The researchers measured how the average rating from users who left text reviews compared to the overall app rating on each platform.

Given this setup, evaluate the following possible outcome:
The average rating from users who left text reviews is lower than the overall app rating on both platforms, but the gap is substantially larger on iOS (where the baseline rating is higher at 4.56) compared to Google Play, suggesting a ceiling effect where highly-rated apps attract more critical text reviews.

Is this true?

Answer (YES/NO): YES